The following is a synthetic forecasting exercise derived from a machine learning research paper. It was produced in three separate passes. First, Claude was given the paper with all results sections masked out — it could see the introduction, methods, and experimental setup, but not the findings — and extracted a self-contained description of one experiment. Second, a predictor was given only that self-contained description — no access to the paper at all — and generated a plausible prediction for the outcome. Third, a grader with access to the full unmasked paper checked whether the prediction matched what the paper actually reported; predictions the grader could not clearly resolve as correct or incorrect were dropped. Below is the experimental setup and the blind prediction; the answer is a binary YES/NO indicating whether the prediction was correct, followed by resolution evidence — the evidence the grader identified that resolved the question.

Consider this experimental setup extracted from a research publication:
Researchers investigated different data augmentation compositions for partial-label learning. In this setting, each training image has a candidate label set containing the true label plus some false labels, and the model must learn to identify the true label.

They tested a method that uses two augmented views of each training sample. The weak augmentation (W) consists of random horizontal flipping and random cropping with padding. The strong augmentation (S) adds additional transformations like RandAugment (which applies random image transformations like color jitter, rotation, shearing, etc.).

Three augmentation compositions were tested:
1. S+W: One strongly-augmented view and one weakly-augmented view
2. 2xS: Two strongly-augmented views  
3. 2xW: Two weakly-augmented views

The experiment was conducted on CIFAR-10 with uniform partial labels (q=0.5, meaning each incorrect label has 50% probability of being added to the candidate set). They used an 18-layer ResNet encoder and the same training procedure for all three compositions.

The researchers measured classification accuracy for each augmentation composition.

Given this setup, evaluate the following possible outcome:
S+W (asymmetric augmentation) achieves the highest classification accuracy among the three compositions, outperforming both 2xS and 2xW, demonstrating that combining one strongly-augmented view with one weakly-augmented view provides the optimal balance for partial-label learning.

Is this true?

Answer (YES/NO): NO